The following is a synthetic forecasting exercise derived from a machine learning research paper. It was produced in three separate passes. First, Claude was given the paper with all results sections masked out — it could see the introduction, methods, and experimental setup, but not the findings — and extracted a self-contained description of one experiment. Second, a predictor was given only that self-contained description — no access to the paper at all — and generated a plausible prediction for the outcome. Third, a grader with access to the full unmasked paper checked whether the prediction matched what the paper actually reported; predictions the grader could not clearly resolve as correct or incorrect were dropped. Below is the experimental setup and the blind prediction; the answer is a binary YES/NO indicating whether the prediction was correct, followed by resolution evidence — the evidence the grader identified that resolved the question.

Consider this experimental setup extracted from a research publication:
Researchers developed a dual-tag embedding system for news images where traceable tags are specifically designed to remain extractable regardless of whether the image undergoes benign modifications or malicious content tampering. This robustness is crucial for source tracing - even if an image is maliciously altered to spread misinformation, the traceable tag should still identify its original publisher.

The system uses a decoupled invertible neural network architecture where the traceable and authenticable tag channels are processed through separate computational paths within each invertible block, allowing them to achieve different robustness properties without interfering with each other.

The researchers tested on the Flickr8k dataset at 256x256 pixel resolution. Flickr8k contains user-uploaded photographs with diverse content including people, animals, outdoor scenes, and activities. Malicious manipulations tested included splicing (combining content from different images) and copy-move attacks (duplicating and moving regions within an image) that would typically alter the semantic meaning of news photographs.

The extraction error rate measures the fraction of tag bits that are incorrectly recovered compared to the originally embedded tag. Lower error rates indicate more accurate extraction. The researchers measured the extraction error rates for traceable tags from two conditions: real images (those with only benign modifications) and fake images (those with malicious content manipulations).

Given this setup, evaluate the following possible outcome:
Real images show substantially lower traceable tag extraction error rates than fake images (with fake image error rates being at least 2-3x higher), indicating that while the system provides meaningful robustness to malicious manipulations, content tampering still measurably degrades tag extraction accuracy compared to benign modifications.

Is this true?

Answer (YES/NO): NO